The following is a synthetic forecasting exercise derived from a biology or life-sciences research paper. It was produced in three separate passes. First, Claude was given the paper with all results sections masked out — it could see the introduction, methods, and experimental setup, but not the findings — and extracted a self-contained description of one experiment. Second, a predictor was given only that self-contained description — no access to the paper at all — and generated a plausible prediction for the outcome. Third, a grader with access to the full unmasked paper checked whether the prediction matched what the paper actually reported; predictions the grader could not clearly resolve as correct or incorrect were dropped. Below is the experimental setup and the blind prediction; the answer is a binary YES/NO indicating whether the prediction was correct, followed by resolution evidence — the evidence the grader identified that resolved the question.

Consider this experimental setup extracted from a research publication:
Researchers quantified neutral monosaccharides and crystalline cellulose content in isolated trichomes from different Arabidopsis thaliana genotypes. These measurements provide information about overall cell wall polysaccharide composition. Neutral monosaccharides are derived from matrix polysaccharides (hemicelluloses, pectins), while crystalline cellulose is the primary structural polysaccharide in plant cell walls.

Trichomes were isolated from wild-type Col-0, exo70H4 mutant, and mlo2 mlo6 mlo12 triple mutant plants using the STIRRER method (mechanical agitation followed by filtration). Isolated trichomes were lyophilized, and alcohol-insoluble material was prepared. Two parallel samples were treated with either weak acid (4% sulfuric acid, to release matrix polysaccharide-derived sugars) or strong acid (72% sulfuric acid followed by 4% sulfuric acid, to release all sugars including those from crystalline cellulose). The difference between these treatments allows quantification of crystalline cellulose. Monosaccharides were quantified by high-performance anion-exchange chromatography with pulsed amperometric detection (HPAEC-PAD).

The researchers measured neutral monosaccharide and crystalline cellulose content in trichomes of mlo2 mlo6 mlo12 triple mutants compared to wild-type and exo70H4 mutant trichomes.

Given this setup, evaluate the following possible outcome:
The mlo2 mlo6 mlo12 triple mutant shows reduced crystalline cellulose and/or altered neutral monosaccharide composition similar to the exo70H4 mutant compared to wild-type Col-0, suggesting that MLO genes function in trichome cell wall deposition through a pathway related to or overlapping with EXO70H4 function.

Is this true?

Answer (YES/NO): NO